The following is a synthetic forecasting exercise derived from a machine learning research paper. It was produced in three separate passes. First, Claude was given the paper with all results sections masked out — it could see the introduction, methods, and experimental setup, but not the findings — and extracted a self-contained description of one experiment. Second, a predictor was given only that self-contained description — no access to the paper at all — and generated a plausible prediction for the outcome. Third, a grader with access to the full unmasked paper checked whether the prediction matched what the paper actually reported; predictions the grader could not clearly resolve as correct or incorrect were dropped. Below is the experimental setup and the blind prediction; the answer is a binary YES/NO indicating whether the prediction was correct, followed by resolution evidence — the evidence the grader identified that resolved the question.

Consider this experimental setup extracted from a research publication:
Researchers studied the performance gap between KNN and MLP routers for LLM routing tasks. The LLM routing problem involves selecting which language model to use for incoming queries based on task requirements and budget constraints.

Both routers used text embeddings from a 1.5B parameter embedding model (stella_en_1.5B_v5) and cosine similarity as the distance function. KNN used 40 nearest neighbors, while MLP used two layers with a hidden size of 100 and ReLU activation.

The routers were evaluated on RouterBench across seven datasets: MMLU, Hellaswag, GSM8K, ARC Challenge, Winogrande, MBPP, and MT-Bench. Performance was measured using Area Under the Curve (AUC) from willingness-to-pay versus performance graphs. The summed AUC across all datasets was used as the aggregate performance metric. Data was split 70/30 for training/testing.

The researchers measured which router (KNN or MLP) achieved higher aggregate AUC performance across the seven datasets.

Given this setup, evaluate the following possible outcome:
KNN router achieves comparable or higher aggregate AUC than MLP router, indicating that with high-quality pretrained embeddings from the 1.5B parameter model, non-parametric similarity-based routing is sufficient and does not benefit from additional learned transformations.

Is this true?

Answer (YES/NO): NO